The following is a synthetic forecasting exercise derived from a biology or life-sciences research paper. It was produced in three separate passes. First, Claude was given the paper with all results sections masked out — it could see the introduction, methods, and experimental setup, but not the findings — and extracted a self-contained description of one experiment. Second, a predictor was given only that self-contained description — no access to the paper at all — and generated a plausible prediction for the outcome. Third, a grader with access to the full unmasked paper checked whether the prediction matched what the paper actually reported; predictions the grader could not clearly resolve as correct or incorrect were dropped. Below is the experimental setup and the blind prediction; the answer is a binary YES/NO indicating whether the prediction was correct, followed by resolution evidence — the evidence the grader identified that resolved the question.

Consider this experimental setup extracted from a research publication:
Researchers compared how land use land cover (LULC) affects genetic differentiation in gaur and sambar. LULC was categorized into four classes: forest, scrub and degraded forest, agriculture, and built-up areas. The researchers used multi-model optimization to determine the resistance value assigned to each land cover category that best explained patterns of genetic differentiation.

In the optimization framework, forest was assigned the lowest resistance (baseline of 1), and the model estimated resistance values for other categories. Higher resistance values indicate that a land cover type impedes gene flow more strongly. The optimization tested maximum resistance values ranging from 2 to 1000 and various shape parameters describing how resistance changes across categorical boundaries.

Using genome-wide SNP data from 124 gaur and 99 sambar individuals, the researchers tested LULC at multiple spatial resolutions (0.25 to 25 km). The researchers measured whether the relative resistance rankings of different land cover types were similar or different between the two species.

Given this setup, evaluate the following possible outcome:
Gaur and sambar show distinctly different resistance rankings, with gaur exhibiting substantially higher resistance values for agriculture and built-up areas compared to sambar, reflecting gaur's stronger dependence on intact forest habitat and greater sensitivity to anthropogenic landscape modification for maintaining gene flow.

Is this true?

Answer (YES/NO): YES